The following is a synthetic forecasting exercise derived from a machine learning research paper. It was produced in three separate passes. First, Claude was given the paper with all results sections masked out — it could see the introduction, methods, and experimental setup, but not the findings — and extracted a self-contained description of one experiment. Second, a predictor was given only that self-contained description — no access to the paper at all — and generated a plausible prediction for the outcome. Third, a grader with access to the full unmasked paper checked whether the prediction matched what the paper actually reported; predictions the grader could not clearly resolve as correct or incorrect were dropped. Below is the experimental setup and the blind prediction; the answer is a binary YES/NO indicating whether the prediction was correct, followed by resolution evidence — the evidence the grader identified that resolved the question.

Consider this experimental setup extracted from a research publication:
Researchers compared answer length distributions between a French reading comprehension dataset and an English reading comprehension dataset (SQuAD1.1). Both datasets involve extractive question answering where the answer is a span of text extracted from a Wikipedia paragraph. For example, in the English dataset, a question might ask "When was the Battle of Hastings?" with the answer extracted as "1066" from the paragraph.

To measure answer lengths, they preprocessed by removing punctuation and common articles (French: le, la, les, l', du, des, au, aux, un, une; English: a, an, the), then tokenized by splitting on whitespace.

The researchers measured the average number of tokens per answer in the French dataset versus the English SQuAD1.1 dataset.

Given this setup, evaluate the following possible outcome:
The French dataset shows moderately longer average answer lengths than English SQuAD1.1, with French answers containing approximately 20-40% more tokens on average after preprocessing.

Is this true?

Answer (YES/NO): NO